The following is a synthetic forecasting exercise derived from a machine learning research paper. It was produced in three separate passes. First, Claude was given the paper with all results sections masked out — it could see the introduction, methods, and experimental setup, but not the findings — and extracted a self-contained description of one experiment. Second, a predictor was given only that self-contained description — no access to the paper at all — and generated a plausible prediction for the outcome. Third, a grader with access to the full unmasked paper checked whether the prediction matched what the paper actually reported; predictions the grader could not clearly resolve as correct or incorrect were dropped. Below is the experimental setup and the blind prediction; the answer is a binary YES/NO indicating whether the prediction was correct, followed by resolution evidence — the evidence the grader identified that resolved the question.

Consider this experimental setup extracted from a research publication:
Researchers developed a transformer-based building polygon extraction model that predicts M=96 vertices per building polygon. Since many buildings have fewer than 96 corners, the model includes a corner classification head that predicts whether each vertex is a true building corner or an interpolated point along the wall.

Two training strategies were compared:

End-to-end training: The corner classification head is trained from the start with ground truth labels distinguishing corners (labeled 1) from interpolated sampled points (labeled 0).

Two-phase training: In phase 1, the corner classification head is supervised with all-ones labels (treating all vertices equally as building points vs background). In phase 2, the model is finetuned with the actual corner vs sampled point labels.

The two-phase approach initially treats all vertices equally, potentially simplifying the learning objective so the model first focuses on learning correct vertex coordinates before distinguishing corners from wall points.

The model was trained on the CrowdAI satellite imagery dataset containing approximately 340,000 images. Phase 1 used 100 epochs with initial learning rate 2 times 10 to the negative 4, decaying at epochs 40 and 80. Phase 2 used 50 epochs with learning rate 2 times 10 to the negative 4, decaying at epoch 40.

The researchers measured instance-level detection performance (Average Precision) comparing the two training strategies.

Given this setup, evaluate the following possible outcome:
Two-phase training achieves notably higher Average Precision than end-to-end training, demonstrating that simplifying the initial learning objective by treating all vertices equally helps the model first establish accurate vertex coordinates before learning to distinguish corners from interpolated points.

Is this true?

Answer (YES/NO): YES